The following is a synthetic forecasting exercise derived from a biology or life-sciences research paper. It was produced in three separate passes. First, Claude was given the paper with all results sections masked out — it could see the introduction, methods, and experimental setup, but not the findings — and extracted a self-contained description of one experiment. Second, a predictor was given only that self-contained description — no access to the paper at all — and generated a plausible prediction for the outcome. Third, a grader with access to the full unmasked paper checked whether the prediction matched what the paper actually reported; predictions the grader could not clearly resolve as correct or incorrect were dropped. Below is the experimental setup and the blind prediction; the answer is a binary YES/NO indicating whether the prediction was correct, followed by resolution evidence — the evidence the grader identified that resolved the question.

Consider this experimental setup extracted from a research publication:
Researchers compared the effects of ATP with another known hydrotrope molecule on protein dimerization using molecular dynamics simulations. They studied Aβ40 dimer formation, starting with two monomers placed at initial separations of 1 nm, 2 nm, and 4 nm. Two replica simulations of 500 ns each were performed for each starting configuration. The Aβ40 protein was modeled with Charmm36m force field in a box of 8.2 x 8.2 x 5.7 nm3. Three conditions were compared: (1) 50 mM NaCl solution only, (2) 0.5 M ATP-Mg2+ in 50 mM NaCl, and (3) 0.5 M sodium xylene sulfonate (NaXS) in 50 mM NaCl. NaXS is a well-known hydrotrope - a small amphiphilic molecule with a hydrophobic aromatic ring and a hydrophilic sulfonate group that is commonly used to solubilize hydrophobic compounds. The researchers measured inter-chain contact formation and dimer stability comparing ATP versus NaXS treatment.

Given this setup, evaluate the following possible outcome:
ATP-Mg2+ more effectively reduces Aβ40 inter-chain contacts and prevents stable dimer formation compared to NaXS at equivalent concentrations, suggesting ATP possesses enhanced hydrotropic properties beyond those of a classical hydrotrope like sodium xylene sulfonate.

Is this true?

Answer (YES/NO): YES